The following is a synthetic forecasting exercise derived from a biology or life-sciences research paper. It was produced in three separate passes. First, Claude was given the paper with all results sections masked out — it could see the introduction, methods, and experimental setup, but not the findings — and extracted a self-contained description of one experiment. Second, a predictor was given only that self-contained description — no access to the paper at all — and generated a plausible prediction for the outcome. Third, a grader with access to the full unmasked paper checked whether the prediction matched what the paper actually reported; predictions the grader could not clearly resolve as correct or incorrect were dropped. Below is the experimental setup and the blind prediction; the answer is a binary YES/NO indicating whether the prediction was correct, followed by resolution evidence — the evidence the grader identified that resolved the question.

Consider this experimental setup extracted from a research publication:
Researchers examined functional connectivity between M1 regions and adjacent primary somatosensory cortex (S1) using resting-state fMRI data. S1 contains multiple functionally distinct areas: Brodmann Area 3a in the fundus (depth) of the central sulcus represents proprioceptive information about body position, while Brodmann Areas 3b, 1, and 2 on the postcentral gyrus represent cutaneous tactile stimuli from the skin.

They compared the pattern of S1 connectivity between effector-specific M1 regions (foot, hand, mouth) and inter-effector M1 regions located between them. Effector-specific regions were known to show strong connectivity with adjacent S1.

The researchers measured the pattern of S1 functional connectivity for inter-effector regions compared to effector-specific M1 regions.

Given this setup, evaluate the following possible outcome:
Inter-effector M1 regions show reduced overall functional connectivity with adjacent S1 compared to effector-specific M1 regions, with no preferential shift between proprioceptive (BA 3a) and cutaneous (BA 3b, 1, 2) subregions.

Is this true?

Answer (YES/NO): NO